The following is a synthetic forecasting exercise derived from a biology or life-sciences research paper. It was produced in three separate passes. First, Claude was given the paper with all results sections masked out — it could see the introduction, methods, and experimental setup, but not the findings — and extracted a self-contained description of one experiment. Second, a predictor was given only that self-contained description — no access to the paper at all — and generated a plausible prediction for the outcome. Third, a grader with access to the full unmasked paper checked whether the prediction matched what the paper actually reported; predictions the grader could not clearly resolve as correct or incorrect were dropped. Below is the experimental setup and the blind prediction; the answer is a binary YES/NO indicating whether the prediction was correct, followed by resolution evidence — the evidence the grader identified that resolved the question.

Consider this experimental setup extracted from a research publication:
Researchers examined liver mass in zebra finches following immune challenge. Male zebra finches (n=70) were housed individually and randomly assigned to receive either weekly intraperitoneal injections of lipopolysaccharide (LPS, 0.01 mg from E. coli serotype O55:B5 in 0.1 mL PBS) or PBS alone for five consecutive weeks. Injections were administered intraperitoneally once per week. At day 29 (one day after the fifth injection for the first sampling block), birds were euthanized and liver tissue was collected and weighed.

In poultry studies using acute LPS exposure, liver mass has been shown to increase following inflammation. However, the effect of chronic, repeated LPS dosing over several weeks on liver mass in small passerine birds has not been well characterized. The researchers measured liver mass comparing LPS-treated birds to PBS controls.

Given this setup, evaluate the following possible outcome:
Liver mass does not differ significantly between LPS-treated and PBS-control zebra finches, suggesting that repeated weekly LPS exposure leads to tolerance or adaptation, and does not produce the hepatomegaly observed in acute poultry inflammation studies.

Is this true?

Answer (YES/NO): YES